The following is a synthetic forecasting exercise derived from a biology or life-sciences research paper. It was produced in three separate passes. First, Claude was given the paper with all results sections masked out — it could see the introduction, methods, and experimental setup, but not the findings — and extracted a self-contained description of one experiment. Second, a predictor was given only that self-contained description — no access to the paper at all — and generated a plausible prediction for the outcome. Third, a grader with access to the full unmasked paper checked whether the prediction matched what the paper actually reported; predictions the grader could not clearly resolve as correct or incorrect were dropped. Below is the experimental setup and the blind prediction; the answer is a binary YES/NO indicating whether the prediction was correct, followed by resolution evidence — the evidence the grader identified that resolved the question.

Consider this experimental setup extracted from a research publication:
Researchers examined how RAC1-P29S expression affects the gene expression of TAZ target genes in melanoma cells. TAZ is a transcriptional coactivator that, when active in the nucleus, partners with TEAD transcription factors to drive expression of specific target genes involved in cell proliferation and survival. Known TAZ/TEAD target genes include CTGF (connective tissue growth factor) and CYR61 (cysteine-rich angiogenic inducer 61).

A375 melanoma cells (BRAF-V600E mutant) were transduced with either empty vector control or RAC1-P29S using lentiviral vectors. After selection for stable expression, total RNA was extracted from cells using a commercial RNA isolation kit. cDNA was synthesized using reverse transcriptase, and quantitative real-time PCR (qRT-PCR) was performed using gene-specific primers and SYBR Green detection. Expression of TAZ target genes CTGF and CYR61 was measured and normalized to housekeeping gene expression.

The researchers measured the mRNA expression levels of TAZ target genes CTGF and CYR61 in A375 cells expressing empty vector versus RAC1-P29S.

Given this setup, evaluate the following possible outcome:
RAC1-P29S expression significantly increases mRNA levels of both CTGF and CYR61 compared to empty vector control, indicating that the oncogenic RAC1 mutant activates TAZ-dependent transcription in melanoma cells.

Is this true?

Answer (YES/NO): YES